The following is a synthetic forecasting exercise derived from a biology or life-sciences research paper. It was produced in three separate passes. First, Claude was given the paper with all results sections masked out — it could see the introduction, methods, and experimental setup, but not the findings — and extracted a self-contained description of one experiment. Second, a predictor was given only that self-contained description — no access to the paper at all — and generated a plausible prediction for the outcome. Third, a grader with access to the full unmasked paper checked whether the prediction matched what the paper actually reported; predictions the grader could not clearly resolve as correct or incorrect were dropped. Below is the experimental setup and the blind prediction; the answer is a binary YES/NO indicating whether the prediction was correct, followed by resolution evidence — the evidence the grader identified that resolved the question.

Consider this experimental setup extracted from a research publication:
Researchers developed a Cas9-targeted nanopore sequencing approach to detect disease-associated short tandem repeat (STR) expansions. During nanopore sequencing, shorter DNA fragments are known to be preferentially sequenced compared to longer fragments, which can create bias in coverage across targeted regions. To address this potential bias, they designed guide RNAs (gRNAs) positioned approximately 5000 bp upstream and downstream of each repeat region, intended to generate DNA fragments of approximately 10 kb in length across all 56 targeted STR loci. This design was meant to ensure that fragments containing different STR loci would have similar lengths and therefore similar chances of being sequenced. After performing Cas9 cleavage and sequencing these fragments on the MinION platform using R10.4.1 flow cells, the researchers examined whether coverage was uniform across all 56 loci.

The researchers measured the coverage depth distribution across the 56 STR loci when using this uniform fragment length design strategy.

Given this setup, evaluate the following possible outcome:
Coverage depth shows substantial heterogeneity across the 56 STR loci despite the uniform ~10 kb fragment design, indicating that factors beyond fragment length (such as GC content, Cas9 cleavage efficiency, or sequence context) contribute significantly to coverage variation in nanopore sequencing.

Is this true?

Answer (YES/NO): NO